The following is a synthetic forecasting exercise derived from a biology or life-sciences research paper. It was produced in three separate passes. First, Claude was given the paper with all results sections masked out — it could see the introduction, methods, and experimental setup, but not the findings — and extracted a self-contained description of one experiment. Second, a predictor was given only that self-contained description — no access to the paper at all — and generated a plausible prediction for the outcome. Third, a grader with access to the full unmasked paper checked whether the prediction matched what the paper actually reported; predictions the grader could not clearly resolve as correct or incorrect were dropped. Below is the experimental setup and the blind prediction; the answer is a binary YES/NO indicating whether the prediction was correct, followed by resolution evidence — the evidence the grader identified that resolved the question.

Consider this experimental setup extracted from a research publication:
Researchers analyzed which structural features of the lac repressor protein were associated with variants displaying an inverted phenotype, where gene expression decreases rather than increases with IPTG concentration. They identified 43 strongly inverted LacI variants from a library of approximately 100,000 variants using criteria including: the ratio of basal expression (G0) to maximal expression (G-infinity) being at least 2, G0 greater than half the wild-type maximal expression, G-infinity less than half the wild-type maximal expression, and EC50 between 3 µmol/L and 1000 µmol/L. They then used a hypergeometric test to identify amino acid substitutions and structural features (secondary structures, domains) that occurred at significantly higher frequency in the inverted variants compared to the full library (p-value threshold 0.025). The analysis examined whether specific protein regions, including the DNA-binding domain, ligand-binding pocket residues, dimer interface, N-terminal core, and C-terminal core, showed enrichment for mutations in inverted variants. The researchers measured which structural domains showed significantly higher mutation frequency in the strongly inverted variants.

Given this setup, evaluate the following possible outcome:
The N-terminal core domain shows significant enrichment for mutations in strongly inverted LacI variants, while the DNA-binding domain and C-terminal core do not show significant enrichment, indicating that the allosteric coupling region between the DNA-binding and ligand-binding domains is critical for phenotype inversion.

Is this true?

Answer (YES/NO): YES